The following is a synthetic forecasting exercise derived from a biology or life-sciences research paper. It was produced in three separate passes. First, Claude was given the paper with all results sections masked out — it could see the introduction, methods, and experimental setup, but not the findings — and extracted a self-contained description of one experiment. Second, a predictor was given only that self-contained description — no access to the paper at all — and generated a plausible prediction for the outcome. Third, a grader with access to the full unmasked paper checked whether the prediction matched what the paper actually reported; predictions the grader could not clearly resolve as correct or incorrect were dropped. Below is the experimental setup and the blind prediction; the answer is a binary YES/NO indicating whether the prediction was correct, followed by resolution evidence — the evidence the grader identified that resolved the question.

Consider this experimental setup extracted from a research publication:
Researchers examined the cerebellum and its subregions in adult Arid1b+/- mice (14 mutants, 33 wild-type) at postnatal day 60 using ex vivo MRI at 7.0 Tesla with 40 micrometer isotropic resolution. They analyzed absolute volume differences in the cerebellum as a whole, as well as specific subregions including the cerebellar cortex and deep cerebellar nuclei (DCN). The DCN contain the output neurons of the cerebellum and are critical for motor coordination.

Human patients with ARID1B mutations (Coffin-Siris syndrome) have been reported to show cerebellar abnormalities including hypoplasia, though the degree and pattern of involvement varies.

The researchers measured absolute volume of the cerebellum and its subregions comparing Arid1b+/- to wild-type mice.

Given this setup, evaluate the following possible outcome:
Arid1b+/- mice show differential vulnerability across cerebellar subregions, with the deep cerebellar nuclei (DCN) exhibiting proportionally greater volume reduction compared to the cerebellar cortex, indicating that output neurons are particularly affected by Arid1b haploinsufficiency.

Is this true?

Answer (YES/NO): YES